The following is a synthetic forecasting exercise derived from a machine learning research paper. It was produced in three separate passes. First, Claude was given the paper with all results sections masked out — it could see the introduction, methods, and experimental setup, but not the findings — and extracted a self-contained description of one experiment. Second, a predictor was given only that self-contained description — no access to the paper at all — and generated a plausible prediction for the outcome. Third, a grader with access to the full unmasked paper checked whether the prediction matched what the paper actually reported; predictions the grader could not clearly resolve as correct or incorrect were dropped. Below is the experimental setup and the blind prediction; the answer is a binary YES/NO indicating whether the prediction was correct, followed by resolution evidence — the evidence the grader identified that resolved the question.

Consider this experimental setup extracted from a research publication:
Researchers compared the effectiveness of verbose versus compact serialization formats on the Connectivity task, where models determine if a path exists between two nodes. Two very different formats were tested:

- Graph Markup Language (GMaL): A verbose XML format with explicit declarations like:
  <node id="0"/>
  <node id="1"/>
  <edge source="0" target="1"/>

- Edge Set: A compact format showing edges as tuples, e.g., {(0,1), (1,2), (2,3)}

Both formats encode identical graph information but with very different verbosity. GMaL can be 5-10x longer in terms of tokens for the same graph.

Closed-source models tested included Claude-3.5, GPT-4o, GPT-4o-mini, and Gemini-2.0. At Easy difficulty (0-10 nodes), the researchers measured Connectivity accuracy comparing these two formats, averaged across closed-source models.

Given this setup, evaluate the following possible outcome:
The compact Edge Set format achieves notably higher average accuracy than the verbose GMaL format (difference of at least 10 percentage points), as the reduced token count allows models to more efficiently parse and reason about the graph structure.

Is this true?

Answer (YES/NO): NO